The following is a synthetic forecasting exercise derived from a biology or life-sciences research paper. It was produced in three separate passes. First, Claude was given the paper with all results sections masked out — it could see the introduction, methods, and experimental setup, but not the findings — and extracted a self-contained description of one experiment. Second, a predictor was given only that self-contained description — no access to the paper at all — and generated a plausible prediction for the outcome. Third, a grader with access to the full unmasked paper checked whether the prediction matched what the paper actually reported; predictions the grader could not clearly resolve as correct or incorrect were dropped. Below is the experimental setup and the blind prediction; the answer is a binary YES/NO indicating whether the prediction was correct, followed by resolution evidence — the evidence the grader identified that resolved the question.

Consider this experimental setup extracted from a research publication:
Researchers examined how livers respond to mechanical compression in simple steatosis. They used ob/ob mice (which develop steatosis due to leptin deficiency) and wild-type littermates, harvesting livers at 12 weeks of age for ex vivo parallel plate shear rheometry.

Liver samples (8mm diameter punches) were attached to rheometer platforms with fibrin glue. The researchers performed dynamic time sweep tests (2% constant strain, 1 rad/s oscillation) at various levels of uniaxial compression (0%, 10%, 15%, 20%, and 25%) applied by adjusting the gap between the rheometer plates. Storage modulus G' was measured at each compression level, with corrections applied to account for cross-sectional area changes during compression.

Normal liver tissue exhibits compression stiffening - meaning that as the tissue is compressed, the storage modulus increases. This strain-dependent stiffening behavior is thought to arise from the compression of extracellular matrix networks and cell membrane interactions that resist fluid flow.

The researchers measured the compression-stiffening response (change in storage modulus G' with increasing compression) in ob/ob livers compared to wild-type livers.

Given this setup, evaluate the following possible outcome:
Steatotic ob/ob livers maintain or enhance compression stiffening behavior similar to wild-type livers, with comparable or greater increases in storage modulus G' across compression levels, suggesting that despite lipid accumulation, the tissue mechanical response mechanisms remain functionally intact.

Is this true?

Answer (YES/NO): NO